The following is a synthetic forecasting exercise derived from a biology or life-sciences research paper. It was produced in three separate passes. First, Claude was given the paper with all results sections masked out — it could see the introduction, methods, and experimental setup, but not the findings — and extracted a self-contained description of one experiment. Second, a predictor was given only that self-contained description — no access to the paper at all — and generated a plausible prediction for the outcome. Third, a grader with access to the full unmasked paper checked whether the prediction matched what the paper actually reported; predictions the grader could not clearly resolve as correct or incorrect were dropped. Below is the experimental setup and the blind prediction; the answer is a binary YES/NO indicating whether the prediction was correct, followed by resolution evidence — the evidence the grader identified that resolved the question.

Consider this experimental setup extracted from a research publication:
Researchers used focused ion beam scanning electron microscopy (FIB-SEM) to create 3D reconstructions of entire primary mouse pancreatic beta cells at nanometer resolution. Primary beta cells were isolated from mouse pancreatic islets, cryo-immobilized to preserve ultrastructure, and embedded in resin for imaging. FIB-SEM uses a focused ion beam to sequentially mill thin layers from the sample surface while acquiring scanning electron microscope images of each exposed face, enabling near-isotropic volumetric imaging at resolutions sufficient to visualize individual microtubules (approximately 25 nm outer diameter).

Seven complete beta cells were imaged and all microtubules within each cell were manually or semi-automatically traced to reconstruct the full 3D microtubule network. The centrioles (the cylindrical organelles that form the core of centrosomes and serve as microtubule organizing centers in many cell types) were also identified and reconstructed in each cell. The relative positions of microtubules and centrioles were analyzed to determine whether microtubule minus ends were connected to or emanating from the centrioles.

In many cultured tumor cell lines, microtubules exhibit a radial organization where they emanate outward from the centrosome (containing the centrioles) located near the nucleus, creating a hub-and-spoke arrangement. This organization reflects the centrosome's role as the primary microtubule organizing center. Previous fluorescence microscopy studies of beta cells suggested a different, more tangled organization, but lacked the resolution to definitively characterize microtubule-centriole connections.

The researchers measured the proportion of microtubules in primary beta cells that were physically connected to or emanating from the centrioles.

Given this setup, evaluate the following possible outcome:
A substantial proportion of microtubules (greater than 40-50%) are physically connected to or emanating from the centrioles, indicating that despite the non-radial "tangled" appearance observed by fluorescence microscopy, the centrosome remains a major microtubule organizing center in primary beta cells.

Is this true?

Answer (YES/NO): NO